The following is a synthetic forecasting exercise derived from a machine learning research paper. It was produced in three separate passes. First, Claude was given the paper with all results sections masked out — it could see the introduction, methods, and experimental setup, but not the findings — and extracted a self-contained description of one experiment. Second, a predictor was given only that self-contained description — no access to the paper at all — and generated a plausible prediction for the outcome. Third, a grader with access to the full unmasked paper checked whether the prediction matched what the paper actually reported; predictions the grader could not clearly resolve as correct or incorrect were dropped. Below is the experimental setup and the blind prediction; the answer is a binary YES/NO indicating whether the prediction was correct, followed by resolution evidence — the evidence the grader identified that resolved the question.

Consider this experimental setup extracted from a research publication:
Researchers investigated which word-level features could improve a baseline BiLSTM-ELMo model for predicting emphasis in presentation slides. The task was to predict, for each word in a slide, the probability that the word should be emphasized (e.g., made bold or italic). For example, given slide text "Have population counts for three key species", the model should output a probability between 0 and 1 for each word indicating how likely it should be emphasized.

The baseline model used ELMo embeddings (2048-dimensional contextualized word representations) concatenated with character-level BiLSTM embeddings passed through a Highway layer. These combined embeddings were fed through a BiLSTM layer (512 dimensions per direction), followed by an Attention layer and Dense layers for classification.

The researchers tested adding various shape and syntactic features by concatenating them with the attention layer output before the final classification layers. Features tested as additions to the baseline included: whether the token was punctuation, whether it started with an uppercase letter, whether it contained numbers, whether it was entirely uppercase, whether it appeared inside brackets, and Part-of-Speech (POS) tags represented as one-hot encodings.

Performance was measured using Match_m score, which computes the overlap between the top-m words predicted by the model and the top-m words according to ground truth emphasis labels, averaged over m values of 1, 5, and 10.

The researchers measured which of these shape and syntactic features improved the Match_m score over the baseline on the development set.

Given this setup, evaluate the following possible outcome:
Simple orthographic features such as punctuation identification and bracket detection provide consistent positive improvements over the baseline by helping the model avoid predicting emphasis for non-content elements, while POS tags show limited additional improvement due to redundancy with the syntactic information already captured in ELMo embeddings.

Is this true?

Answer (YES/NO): NO